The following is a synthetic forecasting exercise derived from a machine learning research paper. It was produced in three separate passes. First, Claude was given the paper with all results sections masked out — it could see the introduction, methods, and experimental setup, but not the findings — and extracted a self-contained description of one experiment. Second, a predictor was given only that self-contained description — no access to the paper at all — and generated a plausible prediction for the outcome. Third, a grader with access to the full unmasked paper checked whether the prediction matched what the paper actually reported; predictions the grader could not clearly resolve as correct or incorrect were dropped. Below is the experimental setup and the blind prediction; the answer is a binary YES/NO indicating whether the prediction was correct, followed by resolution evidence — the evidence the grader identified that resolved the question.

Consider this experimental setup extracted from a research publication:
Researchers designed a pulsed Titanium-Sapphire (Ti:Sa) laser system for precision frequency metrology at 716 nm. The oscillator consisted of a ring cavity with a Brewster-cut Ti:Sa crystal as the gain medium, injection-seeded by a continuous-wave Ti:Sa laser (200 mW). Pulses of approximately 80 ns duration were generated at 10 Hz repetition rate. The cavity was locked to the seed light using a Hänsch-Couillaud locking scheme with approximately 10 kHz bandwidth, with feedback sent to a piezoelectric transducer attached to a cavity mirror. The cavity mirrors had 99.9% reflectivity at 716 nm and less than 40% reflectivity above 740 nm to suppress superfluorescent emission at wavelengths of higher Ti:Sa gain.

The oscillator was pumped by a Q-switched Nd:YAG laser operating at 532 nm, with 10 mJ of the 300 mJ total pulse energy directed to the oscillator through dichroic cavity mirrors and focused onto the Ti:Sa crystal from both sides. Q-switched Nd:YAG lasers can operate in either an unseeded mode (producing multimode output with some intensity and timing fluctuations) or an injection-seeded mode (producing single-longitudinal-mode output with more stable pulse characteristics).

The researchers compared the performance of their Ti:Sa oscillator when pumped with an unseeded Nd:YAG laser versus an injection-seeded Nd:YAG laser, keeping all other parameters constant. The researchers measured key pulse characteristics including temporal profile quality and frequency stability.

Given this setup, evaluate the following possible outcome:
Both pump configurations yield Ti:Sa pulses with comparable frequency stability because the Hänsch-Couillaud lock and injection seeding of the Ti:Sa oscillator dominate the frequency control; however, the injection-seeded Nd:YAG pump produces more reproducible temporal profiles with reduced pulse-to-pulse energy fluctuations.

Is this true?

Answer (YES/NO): NO